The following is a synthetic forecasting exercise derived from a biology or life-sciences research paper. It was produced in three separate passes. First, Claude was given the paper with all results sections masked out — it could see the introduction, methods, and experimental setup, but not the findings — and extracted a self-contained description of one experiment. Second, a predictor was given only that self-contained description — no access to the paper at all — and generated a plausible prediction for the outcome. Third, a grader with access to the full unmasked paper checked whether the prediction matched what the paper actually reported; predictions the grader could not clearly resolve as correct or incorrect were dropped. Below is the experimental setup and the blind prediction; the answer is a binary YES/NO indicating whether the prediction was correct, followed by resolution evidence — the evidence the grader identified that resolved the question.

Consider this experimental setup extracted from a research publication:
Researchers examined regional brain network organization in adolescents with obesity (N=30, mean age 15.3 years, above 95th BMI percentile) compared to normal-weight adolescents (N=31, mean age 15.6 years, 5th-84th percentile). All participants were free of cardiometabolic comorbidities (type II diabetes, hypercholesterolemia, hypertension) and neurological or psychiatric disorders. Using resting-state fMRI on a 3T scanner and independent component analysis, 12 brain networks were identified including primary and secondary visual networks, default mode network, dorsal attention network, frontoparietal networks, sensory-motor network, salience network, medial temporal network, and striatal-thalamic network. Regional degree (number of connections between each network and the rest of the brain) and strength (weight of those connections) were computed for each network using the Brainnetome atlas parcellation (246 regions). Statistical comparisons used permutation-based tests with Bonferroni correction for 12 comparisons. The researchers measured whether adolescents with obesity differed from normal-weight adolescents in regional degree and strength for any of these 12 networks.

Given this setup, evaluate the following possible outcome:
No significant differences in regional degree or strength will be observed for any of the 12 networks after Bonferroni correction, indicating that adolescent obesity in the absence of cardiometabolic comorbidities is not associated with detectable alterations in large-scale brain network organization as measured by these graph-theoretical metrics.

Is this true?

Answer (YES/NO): NO